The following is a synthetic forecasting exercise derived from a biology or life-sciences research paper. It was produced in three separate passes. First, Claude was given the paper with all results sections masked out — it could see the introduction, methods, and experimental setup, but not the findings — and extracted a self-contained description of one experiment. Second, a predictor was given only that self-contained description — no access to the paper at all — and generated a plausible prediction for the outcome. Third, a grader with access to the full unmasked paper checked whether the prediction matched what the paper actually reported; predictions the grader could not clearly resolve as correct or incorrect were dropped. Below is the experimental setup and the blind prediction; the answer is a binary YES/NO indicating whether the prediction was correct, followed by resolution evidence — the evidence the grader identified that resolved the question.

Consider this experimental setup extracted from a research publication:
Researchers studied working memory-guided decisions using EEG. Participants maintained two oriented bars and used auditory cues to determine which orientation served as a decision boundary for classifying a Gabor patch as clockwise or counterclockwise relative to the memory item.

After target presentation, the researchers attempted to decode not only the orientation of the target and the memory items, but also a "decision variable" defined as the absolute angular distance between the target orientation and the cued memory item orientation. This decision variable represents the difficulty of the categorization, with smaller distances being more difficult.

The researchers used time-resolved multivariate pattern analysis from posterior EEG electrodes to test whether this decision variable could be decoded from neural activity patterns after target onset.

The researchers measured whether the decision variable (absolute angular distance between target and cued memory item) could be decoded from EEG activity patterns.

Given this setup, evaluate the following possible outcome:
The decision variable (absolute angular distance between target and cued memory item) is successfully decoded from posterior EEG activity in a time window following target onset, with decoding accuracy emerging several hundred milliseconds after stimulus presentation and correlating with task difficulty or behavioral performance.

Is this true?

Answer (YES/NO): YES